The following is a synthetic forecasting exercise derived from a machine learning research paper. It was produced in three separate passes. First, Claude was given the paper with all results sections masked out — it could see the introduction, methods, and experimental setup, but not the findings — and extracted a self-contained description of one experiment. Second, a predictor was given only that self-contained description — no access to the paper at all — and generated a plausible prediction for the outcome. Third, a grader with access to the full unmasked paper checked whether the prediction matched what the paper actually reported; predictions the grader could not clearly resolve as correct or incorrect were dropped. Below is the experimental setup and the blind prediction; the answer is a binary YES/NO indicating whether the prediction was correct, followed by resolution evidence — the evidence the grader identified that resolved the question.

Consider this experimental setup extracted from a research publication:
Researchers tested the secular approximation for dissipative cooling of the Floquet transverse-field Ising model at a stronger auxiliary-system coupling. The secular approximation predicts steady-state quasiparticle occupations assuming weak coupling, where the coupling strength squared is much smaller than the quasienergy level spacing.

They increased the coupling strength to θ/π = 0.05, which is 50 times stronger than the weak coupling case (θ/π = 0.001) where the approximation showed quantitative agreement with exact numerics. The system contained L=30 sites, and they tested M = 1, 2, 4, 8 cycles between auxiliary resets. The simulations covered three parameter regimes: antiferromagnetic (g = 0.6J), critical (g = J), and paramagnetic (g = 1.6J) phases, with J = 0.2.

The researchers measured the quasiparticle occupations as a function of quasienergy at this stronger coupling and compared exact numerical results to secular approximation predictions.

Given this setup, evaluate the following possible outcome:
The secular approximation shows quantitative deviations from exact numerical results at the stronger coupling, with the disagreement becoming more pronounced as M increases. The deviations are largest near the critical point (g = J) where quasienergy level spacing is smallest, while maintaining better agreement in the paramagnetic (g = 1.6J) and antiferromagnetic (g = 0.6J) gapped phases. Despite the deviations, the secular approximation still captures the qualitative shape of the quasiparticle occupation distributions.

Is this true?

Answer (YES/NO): NO